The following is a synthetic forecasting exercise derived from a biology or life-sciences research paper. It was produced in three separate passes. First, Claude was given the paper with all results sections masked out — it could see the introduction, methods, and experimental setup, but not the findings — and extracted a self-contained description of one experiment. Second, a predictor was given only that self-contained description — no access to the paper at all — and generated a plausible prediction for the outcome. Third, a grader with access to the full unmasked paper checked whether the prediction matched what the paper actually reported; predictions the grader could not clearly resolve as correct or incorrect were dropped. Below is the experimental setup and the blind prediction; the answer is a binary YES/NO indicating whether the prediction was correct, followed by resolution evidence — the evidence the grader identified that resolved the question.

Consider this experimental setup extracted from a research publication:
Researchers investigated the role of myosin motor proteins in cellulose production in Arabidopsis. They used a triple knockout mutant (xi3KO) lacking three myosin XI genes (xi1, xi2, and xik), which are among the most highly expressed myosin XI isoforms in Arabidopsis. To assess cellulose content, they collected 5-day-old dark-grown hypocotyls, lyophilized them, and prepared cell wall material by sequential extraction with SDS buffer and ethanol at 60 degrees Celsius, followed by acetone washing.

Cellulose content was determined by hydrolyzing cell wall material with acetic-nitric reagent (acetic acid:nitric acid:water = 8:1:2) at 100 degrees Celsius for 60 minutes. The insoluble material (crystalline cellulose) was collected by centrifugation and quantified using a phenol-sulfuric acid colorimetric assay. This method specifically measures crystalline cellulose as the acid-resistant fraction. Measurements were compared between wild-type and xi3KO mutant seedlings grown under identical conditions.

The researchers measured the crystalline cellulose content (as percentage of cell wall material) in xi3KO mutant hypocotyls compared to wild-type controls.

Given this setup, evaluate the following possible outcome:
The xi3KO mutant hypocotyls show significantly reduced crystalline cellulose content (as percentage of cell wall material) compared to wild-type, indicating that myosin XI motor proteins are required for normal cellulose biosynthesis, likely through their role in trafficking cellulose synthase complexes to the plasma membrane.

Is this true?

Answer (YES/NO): YES